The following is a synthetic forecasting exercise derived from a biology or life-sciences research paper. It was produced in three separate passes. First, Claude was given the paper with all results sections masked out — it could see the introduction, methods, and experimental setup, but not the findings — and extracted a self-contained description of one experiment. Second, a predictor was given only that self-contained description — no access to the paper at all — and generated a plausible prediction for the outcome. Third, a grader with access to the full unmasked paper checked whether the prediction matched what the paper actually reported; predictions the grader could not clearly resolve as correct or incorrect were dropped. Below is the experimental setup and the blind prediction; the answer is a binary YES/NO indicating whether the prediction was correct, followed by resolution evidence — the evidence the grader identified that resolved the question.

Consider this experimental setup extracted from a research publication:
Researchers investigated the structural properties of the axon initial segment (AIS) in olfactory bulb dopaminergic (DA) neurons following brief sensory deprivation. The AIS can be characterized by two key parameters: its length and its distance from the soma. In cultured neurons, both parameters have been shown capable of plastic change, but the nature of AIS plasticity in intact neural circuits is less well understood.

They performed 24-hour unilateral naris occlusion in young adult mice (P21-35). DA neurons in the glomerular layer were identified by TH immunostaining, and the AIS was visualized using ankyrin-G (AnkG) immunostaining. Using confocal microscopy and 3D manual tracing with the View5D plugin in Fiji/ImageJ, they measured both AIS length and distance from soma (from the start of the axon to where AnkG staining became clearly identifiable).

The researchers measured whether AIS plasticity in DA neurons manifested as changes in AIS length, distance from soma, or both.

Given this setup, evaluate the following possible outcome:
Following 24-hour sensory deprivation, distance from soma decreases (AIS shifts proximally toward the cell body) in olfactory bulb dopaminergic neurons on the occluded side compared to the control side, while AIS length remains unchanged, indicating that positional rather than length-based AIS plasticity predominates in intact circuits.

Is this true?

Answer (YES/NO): NO